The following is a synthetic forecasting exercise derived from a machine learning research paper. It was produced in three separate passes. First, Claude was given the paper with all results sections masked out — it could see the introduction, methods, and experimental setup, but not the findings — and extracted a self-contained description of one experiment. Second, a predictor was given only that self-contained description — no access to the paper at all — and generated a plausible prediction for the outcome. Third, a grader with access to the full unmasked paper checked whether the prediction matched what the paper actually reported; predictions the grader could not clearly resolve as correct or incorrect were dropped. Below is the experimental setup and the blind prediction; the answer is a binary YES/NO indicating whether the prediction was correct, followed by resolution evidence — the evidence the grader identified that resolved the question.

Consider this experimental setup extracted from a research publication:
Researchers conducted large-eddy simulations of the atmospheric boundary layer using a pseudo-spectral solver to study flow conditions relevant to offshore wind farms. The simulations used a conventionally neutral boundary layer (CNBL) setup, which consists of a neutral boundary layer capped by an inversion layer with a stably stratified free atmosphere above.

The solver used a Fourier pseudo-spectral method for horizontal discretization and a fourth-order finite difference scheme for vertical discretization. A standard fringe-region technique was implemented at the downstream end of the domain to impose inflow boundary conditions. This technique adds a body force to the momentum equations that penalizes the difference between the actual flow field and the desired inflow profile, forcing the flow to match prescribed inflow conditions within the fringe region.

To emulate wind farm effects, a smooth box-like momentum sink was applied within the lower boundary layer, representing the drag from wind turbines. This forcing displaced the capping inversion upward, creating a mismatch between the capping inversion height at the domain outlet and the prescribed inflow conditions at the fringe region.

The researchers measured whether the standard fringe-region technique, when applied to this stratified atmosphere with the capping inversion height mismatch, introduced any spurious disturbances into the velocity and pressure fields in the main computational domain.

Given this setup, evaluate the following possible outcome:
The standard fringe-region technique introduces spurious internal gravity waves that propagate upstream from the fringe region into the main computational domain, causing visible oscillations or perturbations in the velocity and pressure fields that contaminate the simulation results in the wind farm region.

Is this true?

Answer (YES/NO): YES